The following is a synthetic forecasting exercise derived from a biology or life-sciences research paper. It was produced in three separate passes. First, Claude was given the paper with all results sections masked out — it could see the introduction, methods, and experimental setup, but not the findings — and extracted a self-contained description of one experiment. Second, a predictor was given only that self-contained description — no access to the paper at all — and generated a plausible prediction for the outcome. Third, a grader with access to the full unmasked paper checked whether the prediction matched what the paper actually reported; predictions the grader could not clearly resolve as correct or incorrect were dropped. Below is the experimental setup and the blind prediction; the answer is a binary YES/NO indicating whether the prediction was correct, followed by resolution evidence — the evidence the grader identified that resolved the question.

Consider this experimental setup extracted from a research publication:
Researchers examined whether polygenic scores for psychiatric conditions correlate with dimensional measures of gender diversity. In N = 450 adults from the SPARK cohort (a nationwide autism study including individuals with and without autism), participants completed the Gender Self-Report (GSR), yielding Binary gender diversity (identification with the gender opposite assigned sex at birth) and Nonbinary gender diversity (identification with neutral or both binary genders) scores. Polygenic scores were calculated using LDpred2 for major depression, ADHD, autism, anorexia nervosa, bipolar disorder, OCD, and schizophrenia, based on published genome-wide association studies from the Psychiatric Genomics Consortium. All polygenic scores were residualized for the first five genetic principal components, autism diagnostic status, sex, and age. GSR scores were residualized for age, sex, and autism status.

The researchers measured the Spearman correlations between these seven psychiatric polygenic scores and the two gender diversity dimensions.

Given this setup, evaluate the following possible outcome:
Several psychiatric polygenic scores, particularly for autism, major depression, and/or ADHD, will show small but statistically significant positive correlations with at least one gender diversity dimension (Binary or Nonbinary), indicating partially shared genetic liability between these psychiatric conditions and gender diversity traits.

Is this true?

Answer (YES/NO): NO